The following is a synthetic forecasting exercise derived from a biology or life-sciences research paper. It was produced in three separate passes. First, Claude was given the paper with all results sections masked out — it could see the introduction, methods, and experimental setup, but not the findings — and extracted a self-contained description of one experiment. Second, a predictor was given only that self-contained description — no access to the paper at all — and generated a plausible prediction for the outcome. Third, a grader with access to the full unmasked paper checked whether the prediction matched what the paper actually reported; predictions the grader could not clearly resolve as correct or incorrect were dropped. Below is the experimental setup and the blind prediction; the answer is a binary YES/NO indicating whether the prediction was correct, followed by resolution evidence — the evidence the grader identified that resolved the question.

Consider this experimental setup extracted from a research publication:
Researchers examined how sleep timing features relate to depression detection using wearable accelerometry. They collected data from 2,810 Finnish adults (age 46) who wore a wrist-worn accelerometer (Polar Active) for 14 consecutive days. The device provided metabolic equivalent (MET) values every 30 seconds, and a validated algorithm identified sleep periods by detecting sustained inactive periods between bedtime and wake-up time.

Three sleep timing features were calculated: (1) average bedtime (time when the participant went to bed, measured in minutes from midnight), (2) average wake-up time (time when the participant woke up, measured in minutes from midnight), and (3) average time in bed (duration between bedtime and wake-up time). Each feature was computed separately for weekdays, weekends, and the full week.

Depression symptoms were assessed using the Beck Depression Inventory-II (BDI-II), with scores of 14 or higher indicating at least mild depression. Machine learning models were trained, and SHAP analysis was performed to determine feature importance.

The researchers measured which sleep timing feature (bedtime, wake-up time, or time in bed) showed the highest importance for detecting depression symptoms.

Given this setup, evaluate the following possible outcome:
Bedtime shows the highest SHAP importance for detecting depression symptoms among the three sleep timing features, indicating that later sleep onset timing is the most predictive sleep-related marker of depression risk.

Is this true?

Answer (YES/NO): NO